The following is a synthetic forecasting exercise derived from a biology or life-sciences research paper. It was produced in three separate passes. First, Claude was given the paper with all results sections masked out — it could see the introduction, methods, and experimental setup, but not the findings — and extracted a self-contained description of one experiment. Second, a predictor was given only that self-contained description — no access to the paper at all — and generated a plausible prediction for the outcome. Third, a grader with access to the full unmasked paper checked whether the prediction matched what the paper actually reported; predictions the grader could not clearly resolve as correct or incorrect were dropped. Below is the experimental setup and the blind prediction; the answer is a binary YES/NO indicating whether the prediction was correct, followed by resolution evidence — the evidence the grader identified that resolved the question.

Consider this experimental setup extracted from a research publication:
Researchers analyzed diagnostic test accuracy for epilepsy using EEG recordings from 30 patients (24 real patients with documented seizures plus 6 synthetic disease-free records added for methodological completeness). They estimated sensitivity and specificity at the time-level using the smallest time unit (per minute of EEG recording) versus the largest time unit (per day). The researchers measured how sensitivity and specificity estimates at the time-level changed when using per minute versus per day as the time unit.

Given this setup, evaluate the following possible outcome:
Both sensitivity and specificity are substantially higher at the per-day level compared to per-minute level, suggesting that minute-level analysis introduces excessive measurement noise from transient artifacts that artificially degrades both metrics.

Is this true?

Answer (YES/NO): NO